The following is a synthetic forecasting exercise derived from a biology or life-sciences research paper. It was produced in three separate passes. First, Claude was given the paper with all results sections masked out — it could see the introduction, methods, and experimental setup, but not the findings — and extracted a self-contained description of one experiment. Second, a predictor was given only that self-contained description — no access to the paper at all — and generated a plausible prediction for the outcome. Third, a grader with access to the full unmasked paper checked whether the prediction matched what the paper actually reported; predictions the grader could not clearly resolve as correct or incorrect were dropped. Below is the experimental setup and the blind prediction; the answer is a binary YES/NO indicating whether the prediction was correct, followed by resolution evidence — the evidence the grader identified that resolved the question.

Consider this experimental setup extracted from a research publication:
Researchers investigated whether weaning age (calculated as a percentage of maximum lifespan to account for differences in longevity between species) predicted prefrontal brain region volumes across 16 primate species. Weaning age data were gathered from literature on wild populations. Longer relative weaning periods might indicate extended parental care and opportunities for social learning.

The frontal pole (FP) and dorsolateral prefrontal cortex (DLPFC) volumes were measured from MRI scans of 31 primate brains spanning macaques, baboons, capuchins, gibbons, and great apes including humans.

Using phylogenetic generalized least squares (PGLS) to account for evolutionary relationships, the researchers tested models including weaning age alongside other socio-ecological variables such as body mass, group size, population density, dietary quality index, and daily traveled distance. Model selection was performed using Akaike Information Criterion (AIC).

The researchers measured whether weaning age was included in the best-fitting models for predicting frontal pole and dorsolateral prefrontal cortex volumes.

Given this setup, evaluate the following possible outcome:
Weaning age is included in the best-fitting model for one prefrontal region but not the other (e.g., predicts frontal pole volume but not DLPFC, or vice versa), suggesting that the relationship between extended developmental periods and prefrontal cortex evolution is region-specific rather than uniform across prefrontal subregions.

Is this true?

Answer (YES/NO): NO